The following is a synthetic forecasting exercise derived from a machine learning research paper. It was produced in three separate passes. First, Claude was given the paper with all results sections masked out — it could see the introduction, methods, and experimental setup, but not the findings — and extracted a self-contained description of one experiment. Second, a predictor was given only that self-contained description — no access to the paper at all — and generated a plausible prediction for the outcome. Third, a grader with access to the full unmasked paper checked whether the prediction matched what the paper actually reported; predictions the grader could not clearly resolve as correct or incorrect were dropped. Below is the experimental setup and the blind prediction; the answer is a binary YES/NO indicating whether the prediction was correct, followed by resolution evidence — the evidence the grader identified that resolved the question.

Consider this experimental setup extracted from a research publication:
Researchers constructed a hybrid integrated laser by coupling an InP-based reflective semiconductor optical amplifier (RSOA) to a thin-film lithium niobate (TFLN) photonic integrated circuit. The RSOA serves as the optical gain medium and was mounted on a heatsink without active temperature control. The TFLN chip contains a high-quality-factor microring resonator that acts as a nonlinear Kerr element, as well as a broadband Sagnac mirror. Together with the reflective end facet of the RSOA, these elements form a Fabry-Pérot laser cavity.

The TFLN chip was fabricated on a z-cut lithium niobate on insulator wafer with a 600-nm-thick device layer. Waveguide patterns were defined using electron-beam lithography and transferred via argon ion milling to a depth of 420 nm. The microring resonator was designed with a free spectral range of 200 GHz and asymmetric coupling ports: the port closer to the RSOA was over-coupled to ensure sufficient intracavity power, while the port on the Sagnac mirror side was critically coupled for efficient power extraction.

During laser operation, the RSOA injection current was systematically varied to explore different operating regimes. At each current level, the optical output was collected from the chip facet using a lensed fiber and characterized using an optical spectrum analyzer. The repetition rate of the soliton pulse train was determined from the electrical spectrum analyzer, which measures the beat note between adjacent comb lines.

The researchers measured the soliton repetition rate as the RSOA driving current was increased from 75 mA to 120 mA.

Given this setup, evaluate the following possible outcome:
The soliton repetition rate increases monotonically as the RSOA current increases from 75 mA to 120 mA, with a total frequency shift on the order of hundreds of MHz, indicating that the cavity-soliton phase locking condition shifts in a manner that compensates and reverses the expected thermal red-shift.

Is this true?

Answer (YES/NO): NO